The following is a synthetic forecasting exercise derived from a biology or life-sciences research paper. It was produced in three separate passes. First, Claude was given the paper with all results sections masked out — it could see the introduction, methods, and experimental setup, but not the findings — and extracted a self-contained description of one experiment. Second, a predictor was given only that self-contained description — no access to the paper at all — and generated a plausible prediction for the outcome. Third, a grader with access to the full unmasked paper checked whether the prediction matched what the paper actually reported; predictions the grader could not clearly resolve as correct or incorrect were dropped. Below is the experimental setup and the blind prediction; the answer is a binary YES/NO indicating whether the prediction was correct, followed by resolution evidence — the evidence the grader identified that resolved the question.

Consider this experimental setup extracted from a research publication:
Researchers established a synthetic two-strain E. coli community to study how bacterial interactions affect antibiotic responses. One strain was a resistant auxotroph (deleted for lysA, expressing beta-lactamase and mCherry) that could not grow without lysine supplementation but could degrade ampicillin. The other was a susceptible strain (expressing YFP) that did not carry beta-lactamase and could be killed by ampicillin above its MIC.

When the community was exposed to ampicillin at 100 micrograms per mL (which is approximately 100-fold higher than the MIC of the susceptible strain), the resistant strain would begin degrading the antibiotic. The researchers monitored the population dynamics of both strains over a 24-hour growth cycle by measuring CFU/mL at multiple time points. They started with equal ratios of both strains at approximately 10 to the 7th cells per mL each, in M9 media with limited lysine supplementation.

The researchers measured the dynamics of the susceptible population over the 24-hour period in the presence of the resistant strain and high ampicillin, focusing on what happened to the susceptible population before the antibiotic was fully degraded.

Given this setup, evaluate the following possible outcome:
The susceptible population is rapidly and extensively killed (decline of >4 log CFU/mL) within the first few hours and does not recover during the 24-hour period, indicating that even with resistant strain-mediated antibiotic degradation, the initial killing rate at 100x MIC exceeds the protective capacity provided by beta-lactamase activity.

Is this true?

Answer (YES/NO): NO